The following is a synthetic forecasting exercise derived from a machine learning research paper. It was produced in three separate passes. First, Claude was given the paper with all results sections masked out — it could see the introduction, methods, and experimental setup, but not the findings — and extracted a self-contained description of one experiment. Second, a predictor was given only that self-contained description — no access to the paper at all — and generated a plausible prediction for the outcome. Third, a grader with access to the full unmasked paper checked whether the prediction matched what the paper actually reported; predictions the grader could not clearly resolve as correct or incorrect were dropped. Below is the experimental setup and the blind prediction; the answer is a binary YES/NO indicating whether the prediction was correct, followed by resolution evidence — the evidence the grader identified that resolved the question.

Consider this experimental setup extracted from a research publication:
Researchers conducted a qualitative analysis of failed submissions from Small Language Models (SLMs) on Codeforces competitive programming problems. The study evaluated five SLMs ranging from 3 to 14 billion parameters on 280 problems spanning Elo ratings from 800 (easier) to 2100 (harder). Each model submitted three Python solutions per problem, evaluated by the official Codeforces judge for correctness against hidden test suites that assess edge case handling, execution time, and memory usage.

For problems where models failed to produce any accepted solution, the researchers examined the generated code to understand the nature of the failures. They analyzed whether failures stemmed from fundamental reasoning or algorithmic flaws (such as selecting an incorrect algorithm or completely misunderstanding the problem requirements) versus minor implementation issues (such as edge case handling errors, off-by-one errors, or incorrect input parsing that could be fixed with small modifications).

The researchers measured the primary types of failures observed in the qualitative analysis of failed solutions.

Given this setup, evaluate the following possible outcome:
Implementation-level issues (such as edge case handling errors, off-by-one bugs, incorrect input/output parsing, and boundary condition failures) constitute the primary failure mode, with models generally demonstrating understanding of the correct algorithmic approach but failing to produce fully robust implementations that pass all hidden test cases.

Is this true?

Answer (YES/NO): YES